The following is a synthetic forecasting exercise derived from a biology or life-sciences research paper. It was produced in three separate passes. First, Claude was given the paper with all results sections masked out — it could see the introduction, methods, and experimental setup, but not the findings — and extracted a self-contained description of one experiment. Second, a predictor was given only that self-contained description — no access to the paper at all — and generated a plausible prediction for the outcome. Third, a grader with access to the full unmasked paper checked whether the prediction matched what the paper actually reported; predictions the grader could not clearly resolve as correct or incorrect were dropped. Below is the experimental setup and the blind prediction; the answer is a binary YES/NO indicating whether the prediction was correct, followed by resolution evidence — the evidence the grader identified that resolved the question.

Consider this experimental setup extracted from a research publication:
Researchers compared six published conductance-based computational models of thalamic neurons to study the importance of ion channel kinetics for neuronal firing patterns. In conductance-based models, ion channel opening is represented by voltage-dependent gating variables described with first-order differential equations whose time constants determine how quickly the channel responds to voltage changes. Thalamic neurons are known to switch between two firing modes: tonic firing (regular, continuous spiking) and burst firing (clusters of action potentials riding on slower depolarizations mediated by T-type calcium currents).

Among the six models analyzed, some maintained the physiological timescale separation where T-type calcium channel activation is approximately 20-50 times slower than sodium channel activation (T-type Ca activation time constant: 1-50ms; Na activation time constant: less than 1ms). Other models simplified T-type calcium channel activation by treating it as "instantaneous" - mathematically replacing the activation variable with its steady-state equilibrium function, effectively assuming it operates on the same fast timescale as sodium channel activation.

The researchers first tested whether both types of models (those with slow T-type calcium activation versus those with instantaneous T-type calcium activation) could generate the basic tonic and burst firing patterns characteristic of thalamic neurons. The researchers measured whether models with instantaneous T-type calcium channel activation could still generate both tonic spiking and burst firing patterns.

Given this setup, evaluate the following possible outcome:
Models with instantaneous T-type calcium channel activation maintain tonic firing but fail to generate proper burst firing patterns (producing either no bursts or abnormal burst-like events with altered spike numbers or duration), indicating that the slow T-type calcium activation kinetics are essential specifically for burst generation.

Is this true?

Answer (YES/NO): NO